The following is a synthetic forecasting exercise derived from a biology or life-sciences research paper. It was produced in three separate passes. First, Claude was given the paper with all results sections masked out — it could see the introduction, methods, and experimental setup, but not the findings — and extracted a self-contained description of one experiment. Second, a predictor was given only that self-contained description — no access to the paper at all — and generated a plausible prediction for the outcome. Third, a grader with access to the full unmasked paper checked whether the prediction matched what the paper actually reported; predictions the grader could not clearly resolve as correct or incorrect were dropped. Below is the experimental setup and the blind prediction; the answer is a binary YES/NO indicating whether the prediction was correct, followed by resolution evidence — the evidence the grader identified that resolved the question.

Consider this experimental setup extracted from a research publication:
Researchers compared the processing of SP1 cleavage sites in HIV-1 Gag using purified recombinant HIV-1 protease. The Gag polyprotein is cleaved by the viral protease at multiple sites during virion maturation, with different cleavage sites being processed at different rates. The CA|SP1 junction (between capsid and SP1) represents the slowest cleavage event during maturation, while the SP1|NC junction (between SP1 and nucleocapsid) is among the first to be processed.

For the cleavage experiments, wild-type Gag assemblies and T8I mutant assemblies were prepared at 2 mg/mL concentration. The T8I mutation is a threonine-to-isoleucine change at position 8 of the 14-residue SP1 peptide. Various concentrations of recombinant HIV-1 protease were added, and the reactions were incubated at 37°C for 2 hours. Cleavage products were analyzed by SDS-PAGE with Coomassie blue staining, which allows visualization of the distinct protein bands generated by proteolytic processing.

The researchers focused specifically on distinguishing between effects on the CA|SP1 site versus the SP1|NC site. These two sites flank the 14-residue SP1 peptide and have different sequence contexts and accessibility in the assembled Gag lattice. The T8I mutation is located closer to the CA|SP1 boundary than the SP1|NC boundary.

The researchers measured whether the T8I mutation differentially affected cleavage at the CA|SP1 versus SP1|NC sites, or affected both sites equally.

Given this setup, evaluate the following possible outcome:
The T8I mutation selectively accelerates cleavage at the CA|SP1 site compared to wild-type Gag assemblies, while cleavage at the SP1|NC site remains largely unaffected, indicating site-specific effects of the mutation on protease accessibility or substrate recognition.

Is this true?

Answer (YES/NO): NO